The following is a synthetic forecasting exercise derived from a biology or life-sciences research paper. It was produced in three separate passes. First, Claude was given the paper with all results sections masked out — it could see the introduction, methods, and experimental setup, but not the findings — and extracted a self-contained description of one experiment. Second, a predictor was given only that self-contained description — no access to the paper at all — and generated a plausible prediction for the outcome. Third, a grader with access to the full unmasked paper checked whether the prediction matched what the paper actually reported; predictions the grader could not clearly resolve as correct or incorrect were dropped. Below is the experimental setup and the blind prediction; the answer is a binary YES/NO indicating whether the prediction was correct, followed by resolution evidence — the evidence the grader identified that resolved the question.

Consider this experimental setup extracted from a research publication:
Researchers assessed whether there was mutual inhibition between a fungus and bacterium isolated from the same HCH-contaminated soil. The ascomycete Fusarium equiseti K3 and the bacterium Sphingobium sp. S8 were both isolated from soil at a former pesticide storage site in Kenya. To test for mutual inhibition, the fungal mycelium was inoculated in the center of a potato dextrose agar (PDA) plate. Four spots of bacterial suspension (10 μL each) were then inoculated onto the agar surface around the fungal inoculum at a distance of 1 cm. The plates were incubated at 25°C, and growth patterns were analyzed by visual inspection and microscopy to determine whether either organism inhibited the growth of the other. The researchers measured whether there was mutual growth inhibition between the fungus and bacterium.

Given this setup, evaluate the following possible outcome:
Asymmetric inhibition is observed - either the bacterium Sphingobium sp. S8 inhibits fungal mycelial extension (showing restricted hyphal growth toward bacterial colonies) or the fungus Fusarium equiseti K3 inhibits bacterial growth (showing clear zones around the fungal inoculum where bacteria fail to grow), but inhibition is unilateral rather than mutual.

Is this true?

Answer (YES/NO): NO